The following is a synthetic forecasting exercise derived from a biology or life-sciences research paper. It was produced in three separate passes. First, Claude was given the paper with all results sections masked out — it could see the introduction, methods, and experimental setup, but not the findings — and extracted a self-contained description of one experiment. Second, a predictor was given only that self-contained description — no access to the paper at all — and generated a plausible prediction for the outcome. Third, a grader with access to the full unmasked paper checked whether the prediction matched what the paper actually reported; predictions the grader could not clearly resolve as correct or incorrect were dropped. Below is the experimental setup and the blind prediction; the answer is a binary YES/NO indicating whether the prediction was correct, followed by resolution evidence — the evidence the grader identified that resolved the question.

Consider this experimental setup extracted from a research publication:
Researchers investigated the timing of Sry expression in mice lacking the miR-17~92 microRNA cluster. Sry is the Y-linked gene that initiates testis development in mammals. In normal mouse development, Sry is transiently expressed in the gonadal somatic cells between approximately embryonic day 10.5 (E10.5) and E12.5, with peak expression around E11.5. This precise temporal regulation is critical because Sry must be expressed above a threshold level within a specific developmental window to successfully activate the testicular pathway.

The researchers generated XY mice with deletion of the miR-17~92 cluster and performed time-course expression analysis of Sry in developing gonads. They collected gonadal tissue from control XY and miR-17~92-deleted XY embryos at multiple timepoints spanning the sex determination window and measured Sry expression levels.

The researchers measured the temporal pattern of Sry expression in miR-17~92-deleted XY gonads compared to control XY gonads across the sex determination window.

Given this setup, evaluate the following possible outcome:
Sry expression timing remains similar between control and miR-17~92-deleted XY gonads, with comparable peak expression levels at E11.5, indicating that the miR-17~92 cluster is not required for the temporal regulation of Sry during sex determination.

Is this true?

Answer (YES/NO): NO